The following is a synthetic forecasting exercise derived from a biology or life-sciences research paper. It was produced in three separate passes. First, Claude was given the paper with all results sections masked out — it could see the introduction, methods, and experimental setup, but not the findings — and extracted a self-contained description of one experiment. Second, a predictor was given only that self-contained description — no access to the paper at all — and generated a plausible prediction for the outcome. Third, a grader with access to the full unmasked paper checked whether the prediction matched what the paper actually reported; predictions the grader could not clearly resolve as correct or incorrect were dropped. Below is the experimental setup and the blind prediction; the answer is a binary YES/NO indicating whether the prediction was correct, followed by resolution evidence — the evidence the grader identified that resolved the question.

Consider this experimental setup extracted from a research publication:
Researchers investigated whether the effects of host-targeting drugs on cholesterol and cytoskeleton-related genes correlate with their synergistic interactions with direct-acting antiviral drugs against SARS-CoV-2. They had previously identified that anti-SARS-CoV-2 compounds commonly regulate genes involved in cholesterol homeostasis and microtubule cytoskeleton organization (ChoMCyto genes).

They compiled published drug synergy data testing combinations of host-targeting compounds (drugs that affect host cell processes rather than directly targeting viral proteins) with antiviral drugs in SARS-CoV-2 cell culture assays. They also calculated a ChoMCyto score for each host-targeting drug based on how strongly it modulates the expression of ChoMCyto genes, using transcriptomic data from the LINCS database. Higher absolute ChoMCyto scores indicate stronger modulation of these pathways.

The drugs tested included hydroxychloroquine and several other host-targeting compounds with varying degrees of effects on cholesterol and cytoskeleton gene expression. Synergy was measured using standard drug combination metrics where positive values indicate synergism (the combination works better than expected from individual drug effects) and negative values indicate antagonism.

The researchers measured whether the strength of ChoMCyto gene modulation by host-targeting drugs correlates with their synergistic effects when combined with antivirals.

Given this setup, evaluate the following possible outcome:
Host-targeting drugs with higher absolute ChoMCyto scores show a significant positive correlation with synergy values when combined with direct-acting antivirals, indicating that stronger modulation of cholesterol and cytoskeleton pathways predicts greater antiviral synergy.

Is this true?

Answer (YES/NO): NO